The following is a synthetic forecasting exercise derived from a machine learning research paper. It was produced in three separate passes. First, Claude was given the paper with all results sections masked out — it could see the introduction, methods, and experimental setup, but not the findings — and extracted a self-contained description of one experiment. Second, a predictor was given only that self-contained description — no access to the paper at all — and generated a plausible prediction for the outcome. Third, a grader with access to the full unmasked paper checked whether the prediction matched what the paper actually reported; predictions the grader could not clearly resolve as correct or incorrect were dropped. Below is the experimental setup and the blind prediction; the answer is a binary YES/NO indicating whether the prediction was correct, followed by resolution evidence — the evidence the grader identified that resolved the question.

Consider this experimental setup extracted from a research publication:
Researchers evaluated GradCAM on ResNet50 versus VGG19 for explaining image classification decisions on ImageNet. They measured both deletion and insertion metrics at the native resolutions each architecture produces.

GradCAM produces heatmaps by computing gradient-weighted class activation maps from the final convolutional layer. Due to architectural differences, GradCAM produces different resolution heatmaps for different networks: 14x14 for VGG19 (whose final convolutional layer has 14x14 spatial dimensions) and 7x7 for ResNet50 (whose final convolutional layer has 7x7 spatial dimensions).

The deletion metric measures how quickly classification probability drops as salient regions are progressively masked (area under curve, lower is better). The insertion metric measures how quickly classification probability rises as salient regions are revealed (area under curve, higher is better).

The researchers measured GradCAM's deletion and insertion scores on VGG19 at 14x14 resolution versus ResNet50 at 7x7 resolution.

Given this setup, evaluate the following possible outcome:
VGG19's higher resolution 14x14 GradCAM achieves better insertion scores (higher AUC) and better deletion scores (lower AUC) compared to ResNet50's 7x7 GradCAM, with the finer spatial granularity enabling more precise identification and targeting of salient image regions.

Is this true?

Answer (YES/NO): NO